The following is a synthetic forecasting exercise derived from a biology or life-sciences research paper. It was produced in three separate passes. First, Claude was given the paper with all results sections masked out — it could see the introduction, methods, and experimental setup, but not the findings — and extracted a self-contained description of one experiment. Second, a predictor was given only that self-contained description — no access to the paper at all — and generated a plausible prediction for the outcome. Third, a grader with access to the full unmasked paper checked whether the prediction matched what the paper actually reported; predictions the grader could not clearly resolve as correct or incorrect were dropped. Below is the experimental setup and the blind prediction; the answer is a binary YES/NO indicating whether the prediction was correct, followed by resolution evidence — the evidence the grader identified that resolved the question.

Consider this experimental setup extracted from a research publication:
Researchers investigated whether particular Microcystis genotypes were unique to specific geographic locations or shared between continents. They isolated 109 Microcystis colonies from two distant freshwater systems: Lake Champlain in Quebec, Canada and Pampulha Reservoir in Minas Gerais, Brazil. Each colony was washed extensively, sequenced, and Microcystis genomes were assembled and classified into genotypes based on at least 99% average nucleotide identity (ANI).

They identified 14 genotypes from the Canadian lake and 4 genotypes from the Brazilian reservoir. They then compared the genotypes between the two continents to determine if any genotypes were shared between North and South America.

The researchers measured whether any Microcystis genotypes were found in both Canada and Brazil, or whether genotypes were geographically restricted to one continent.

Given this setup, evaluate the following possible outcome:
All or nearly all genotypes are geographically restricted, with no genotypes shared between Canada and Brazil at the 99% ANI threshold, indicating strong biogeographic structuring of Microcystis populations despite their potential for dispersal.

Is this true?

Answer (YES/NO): YES